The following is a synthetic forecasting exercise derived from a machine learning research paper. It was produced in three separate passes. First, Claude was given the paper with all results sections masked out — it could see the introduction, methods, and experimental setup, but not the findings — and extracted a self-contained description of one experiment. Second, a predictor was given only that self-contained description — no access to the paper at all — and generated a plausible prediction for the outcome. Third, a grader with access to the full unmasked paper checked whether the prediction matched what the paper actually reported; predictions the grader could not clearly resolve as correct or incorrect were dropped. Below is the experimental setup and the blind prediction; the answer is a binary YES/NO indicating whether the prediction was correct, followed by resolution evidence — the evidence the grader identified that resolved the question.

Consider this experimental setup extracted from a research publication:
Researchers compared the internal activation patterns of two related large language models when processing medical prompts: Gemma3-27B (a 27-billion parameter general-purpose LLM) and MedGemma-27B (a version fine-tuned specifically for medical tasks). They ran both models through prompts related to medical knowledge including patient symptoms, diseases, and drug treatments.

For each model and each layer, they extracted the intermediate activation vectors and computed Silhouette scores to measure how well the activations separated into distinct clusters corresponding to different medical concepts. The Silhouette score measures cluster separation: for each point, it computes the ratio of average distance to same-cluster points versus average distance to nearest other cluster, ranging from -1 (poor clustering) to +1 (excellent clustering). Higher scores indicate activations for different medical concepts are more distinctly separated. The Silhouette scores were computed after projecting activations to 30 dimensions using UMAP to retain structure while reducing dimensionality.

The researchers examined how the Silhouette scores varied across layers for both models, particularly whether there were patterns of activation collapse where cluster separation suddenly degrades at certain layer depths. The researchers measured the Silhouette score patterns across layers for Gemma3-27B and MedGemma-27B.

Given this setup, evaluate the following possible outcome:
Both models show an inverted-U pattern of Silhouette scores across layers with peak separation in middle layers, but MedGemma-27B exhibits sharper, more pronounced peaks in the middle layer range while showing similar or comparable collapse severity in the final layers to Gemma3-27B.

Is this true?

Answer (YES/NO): NO